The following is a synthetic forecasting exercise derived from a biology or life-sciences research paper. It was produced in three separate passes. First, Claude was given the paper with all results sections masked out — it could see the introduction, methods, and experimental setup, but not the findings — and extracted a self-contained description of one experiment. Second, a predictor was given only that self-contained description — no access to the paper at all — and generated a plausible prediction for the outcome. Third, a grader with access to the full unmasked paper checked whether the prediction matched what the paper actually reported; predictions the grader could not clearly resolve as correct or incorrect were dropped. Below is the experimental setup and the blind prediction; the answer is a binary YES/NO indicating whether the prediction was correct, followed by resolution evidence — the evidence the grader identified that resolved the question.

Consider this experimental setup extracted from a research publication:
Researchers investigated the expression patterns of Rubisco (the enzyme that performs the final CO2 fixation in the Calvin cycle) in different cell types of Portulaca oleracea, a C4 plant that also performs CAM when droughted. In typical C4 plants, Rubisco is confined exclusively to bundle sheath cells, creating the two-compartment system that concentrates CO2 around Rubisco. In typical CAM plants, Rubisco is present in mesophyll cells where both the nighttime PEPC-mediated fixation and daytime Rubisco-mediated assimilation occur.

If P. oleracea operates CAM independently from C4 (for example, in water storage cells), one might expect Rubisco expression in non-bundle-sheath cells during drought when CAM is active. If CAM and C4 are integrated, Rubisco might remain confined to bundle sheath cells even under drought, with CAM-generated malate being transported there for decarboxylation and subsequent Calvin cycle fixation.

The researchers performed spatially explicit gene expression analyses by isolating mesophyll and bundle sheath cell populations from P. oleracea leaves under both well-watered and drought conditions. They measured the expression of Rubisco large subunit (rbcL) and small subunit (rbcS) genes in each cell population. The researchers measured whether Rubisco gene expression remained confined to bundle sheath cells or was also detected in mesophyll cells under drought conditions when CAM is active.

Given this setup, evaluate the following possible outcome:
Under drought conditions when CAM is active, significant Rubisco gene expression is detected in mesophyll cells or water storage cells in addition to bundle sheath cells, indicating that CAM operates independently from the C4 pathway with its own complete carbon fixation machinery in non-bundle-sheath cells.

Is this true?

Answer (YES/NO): NO